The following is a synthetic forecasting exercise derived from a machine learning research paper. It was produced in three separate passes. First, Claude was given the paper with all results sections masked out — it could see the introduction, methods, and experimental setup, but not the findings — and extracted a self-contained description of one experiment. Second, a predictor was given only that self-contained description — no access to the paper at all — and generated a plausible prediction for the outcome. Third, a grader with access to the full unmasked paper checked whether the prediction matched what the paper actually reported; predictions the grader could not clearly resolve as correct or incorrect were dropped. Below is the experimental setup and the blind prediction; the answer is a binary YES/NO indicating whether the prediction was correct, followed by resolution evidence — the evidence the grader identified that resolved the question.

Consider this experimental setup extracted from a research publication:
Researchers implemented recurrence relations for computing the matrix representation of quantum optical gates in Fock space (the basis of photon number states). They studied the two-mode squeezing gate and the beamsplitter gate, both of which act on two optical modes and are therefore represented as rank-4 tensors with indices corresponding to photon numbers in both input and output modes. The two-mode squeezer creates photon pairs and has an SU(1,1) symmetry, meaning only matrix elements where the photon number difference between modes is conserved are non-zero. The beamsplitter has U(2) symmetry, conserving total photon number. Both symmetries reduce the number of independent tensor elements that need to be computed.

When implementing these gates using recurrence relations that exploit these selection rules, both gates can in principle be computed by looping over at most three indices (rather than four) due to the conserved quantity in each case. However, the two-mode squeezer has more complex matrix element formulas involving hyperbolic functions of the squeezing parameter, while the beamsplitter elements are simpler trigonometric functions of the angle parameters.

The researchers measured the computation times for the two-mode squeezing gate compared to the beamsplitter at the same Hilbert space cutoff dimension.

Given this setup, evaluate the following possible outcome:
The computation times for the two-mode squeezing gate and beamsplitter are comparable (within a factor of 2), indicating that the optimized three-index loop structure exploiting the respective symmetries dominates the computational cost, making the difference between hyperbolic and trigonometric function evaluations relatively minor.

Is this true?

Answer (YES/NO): YES